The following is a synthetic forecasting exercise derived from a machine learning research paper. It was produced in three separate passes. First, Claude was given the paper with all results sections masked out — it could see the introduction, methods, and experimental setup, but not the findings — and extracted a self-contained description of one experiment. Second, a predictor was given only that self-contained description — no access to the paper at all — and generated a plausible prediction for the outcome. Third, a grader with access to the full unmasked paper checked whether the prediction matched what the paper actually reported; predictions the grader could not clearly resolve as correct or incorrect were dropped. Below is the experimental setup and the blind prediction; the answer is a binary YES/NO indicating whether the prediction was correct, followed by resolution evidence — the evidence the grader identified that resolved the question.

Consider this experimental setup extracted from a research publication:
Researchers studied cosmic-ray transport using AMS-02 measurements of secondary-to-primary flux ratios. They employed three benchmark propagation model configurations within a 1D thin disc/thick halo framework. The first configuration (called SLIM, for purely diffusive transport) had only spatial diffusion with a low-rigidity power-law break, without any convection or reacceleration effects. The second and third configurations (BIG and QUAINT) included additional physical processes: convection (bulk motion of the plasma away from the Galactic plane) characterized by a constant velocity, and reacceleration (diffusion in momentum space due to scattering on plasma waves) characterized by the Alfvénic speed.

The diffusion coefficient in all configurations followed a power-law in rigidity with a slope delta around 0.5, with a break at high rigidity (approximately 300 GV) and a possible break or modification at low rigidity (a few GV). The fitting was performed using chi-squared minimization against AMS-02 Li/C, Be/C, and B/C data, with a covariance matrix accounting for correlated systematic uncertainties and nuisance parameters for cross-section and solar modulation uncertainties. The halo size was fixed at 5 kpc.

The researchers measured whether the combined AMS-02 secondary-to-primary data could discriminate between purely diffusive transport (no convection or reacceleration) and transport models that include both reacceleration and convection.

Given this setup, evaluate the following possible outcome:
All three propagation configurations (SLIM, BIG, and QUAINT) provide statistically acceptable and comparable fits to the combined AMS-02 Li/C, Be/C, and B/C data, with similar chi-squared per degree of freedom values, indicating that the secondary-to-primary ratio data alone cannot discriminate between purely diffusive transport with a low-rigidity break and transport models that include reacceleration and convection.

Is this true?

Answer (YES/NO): YES